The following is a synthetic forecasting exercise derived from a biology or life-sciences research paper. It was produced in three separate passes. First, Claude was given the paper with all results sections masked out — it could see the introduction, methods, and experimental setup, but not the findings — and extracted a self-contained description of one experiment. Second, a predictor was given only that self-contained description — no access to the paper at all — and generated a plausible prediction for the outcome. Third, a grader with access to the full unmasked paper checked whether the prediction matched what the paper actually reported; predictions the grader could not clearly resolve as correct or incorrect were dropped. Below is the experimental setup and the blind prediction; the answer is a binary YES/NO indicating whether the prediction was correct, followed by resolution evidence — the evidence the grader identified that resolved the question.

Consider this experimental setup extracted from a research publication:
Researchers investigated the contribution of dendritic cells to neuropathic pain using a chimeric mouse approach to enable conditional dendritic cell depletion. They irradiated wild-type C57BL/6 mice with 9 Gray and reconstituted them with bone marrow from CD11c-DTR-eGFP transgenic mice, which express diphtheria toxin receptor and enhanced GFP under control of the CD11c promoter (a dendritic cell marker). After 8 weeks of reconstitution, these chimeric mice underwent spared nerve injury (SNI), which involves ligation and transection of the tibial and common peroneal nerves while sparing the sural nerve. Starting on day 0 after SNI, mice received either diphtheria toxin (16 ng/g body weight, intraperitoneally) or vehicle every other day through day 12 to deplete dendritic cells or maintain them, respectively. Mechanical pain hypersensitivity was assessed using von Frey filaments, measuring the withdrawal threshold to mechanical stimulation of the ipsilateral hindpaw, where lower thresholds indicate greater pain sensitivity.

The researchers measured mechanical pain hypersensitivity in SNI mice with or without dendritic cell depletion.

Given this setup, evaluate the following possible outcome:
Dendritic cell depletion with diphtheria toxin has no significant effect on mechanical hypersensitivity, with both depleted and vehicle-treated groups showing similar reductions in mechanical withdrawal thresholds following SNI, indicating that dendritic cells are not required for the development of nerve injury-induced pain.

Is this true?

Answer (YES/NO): NO